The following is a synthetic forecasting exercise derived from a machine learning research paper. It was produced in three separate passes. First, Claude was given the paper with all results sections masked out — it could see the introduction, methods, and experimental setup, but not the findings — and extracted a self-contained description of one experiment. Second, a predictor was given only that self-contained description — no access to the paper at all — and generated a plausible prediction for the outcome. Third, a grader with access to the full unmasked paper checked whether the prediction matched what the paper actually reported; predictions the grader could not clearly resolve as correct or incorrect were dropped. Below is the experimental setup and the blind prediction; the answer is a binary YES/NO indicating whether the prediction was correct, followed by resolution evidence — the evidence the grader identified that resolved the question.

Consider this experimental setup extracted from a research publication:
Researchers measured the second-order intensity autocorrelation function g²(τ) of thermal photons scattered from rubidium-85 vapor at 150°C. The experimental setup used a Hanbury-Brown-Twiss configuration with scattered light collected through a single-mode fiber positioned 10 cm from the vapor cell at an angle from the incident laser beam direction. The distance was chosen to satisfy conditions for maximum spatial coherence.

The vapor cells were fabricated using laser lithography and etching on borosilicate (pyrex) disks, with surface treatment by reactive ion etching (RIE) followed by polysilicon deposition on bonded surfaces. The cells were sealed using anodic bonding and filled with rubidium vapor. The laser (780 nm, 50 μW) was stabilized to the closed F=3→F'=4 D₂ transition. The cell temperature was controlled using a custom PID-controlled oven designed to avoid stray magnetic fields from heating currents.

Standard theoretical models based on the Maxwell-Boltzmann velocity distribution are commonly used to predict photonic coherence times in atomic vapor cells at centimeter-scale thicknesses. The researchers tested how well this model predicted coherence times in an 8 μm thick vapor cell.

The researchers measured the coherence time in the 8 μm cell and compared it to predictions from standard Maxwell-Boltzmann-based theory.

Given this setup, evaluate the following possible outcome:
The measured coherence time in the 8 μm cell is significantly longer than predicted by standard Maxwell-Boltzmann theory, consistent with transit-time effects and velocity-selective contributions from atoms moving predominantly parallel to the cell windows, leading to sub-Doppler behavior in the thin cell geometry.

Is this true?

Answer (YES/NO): YES